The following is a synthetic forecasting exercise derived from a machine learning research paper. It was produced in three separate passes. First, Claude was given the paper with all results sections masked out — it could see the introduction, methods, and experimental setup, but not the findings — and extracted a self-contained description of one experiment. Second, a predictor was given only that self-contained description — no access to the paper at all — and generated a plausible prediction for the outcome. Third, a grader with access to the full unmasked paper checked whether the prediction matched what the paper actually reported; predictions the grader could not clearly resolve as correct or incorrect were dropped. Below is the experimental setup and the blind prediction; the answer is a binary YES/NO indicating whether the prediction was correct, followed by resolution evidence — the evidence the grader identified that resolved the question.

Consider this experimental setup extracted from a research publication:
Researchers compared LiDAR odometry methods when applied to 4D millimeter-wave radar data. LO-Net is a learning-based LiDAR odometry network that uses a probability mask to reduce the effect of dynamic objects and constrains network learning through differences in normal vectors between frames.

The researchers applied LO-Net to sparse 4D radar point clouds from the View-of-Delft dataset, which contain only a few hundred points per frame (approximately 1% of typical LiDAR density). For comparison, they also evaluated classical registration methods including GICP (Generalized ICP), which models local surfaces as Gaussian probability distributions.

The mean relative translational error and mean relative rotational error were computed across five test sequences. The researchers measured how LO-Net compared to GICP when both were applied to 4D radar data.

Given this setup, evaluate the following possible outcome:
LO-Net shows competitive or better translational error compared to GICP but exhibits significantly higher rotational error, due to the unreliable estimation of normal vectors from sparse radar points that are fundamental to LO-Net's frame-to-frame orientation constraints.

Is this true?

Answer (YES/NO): NO